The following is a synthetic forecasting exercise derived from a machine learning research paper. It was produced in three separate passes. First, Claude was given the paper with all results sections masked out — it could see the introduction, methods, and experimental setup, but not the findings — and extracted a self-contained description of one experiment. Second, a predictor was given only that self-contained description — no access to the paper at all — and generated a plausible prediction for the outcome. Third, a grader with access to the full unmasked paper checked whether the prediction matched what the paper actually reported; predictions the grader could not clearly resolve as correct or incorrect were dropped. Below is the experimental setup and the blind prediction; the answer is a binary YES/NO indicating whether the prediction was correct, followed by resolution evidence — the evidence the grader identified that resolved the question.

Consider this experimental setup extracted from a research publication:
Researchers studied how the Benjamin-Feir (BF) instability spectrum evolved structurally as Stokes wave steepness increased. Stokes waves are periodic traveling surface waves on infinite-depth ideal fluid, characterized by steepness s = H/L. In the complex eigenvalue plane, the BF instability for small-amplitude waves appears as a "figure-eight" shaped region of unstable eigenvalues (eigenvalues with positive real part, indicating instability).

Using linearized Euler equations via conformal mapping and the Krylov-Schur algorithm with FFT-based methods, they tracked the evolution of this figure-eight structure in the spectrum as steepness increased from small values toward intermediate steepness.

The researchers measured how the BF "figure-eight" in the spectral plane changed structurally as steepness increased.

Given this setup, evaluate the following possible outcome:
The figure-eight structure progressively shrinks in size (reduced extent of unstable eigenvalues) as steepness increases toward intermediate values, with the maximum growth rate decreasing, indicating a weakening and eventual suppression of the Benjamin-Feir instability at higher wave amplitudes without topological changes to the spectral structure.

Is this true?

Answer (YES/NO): NO